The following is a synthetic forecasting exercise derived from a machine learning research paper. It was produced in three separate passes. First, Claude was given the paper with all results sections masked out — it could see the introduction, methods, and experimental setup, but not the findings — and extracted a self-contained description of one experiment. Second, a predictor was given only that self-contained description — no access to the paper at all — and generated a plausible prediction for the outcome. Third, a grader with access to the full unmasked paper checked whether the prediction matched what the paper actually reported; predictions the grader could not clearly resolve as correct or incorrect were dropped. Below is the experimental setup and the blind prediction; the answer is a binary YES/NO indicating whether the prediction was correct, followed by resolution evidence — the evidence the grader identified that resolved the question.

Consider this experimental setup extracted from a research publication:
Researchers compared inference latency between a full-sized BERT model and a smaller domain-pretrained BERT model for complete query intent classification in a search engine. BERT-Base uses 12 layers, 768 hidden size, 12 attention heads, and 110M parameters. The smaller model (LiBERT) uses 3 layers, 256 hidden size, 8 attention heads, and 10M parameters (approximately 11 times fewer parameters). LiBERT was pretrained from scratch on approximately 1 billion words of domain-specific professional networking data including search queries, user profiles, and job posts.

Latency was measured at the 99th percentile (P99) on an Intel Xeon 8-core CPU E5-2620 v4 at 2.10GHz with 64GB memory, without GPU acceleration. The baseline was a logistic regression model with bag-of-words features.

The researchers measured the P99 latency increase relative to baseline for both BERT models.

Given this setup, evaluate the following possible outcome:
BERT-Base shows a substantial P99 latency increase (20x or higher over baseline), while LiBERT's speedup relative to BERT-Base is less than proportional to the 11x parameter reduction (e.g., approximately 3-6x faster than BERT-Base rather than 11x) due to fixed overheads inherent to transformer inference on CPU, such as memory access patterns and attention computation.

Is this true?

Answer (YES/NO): YES